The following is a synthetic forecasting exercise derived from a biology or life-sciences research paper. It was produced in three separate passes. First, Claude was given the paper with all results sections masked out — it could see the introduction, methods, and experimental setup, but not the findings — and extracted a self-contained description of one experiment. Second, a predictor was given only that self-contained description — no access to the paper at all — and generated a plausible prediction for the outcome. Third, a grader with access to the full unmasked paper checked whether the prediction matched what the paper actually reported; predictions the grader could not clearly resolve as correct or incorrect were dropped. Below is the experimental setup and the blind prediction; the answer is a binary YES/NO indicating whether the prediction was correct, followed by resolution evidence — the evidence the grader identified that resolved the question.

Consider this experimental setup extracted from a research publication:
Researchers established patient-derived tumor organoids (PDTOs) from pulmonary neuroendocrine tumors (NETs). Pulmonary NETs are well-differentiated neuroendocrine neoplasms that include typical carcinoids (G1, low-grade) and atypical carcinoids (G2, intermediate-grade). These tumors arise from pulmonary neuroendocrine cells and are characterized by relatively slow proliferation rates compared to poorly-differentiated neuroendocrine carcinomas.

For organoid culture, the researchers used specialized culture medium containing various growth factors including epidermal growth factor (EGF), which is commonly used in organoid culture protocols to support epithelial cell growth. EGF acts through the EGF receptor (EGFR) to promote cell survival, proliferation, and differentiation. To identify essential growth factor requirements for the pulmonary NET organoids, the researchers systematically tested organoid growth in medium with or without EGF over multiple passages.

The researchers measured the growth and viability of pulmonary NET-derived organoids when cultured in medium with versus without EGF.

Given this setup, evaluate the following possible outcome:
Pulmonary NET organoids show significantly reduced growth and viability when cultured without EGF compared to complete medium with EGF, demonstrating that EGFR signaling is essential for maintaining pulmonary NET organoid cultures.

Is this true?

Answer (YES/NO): YES